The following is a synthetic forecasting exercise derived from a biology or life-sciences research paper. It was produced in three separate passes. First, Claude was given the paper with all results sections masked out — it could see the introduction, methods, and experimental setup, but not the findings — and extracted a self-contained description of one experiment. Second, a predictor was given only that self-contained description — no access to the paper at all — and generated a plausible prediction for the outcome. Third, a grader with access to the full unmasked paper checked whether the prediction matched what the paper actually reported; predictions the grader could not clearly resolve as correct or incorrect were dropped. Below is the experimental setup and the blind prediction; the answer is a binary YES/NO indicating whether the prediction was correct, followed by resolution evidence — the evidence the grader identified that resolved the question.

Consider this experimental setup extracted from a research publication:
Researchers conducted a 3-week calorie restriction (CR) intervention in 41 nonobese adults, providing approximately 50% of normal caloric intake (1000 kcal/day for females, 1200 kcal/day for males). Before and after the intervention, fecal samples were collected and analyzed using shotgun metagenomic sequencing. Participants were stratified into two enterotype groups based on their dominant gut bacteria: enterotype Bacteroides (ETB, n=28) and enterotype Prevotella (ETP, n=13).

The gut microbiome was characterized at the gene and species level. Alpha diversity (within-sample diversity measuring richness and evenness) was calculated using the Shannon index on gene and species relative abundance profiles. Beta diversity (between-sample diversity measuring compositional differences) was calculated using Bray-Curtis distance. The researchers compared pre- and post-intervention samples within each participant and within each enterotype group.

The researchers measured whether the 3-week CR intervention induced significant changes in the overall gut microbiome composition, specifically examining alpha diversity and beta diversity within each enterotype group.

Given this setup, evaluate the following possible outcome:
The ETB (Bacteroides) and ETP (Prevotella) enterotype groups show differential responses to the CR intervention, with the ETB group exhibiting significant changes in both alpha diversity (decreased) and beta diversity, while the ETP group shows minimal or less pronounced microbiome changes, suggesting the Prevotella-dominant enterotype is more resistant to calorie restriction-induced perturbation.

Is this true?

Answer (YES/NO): NO